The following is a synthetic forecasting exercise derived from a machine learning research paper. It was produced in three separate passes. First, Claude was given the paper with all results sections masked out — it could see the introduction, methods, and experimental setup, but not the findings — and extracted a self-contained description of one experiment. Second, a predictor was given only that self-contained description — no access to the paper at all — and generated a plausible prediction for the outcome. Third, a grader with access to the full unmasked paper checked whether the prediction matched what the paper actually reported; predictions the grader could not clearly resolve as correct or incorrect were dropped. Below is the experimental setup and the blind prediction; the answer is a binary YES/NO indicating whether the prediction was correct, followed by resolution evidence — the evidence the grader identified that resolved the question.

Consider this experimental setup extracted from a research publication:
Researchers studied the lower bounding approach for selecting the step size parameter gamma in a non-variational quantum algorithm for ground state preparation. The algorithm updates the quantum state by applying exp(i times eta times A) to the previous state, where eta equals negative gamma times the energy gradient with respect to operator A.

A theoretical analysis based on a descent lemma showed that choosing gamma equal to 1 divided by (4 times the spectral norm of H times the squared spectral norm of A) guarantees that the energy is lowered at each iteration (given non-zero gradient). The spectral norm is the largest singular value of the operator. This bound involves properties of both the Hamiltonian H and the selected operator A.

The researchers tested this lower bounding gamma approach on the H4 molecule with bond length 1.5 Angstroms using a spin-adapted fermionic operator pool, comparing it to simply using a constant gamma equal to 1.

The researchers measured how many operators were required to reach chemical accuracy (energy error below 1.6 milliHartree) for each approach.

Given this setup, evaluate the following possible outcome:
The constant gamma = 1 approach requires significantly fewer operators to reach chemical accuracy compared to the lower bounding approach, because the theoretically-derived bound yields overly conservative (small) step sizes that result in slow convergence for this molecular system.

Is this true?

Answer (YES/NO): YES